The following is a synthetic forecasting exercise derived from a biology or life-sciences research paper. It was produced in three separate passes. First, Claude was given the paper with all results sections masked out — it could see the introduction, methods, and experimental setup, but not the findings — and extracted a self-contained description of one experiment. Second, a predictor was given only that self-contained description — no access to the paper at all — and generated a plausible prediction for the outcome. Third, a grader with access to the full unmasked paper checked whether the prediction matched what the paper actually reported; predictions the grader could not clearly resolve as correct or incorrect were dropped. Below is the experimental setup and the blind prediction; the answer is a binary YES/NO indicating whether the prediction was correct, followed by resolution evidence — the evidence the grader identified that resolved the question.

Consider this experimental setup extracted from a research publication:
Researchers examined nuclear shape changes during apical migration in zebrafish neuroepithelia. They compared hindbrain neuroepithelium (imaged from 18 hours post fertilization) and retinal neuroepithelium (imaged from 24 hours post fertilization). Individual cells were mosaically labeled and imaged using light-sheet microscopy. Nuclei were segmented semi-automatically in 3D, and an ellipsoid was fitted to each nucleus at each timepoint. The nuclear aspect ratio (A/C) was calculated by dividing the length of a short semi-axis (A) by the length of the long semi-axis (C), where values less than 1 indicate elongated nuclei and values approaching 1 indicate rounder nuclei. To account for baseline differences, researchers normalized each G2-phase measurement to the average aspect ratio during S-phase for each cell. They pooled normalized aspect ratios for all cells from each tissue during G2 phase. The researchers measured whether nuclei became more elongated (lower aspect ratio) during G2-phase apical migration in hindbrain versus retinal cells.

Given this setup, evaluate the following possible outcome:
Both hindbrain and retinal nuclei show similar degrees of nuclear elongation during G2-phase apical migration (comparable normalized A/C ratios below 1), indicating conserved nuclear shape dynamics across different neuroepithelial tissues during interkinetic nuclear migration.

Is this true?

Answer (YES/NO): NO